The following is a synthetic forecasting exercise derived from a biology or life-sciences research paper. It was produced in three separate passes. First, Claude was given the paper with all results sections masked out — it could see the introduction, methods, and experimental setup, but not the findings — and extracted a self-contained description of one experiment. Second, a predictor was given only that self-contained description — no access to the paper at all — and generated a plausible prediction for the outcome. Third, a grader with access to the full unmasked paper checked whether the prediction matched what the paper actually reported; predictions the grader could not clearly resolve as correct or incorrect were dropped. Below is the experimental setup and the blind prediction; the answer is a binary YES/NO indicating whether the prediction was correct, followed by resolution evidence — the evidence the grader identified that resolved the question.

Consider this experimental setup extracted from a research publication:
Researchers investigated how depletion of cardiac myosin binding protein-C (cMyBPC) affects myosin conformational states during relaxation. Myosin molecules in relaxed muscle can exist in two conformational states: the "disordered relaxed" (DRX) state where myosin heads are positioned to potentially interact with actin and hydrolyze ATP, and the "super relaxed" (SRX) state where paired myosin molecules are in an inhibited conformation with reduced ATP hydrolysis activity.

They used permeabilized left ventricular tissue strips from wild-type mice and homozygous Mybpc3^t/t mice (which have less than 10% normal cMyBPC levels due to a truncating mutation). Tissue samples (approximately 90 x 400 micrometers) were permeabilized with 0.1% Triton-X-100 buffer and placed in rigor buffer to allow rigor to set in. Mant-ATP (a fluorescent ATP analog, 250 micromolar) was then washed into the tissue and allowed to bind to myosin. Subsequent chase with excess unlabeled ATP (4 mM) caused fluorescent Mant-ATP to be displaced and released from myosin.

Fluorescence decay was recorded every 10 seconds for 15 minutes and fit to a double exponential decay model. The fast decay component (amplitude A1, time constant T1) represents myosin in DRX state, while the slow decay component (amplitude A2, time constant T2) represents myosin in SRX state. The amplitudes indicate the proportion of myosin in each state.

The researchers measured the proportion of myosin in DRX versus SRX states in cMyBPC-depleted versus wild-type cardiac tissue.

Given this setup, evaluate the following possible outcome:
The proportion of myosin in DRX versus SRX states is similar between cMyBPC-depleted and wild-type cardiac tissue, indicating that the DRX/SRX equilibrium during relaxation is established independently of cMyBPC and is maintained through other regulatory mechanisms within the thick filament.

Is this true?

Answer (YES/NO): NO